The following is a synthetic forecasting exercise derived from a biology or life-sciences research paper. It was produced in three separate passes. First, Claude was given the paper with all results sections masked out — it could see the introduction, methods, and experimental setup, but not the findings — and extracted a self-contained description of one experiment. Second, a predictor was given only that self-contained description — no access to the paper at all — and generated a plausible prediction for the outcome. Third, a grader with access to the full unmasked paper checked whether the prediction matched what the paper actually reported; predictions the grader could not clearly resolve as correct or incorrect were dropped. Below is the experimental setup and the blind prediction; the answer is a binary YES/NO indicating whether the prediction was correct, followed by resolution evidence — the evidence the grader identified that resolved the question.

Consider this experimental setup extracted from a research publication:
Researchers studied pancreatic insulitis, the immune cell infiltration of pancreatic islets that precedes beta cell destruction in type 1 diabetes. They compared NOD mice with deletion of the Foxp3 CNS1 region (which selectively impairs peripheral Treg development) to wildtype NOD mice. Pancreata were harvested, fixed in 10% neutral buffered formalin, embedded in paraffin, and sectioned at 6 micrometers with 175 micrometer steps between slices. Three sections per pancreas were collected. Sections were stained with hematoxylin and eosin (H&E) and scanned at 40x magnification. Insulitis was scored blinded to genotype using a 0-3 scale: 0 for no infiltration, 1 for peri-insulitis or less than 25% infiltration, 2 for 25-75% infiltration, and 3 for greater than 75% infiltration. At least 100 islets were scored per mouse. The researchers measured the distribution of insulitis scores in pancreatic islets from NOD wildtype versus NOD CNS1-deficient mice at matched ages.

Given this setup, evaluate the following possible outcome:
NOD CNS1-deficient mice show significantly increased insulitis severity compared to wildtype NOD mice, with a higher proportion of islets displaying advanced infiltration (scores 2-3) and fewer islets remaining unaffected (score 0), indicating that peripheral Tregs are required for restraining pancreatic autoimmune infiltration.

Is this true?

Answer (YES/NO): NO